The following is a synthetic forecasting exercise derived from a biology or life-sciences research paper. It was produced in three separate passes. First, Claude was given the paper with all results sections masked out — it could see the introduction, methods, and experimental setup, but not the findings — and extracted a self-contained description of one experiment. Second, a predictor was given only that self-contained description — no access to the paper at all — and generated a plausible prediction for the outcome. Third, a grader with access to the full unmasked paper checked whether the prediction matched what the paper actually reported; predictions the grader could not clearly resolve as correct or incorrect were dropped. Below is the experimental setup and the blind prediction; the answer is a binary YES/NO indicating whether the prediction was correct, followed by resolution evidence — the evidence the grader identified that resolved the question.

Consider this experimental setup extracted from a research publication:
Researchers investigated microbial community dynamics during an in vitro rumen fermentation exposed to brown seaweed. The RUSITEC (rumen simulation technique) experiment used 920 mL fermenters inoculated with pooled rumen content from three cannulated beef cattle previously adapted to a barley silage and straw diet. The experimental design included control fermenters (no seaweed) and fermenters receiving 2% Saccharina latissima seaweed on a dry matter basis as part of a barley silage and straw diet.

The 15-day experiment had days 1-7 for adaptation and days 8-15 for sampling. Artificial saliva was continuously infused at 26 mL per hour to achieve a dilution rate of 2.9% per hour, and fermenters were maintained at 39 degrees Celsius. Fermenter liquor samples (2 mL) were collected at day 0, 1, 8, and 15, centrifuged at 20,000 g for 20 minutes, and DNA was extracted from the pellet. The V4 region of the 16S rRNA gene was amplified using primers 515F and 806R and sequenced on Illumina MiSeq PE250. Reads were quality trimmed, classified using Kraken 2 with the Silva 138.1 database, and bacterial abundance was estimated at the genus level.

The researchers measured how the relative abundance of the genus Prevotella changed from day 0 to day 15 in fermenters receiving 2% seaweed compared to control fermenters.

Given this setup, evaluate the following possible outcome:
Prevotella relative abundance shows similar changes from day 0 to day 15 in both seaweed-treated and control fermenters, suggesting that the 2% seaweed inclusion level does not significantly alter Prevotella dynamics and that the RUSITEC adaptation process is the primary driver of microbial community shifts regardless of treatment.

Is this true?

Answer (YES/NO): YES